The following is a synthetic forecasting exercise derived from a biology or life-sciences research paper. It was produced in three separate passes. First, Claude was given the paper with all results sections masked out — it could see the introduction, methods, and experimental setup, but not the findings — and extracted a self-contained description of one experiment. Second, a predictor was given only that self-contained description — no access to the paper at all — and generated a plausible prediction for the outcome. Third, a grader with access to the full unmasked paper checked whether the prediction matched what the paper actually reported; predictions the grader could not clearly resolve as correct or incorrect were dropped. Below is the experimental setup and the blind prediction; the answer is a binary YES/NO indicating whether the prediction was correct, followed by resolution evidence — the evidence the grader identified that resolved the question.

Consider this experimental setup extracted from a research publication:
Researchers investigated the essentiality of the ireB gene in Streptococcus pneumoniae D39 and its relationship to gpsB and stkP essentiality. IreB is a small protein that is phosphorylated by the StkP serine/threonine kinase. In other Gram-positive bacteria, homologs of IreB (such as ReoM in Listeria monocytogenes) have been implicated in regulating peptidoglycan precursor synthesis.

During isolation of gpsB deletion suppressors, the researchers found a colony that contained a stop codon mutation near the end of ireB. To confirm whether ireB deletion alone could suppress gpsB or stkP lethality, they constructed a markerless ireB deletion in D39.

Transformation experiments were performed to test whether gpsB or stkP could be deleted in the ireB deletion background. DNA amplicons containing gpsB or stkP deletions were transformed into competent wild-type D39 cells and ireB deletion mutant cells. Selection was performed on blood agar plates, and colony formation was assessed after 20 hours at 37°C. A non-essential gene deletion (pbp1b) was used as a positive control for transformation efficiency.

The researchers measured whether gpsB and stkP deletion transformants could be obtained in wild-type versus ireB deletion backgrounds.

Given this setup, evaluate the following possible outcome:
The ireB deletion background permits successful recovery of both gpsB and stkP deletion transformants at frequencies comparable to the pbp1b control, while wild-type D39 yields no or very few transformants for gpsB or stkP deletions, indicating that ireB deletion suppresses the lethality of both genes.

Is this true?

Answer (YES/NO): NO